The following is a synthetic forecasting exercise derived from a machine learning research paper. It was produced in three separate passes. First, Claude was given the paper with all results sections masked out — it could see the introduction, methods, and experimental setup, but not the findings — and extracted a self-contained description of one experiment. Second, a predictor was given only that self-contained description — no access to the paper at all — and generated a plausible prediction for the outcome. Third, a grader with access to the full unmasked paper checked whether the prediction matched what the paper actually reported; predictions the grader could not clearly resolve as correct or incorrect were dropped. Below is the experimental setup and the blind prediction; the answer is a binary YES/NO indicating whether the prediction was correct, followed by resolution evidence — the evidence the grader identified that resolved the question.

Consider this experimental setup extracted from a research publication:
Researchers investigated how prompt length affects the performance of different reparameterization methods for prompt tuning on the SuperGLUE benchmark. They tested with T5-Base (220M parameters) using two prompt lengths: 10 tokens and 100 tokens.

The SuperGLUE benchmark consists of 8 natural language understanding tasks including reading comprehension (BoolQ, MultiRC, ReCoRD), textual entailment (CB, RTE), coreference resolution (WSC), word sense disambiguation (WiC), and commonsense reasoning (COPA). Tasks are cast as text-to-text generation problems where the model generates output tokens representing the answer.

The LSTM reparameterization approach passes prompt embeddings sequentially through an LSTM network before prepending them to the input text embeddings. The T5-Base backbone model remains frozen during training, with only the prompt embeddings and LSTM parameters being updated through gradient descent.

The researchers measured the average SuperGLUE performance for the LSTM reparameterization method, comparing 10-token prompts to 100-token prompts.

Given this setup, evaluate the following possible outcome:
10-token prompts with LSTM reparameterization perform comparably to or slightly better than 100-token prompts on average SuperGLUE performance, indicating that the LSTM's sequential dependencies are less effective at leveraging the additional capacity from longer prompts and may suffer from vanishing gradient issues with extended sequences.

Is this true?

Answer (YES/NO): NO